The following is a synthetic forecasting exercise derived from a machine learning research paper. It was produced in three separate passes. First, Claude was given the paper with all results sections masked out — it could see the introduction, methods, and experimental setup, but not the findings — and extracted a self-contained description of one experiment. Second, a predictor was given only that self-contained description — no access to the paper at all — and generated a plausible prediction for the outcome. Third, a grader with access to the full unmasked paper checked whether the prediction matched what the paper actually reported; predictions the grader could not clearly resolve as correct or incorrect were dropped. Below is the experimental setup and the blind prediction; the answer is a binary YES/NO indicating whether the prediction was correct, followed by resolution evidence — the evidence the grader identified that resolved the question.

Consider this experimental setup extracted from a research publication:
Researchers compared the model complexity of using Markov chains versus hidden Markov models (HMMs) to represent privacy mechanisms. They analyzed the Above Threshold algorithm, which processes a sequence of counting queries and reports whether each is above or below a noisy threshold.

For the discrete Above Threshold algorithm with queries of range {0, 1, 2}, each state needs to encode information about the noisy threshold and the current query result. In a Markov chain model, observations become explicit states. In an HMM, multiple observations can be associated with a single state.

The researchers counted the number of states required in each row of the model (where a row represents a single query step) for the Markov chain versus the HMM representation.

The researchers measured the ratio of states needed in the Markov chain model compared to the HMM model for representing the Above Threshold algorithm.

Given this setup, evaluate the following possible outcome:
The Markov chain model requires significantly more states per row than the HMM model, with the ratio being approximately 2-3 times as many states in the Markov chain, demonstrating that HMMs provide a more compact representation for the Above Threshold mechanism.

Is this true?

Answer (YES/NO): NO